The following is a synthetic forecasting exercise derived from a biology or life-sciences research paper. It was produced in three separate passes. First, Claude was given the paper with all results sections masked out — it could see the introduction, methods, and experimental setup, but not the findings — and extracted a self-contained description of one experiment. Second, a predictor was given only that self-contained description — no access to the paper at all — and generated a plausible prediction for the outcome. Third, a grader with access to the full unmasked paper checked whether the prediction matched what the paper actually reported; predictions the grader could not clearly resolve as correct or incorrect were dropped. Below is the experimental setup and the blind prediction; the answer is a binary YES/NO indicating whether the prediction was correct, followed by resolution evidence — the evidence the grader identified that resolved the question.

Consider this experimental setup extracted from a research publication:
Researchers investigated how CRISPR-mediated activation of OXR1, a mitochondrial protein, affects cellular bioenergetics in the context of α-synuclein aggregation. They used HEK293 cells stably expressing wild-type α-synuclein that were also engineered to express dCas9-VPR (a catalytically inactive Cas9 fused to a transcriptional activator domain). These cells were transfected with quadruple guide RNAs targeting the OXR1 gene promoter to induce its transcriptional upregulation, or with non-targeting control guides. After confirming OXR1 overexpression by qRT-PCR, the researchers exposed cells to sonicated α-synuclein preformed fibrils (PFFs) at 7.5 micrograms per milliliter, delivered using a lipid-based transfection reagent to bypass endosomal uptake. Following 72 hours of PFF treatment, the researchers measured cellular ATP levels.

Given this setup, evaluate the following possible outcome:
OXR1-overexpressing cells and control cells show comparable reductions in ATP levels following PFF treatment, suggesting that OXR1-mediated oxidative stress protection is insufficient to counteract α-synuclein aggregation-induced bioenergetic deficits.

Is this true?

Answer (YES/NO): NO